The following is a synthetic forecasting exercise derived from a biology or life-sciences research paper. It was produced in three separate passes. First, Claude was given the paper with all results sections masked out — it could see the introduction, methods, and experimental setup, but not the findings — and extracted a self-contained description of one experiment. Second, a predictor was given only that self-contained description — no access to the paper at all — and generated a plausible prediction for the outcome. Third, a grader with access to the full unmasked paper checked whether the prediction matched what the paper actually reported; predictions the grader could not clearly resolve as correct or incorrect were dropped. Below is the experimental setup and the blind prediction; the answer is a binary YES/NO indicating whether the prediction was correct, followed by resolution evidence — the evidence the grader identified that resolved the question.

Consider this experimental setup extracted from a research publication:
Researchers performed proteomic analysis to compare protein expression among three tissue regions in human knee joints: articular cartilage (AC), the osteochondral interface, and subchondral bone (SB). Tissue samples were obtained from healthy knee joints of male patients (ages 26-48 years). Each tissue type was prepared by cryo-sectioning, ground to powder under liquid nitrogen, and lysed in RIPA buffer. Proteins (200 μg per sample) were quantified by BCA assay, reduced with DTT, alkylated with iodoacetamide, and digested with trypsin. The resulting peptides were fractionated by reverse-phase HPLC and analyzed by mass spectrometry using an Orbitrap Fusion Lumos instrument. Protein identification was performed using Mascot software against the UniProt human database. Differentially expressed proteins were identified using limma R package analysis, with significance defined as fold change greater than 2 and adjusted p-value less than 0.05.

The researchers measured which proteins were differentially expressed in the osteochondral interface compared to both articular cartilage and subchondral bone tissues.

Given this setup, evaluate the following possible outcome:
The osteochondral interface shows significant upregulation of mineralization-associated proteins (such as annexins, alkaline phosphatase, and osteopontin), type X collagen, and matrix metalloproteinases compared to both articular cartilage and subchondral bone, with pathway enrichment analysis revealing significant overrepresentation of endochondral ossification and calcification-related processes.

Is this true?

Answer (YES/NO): NO